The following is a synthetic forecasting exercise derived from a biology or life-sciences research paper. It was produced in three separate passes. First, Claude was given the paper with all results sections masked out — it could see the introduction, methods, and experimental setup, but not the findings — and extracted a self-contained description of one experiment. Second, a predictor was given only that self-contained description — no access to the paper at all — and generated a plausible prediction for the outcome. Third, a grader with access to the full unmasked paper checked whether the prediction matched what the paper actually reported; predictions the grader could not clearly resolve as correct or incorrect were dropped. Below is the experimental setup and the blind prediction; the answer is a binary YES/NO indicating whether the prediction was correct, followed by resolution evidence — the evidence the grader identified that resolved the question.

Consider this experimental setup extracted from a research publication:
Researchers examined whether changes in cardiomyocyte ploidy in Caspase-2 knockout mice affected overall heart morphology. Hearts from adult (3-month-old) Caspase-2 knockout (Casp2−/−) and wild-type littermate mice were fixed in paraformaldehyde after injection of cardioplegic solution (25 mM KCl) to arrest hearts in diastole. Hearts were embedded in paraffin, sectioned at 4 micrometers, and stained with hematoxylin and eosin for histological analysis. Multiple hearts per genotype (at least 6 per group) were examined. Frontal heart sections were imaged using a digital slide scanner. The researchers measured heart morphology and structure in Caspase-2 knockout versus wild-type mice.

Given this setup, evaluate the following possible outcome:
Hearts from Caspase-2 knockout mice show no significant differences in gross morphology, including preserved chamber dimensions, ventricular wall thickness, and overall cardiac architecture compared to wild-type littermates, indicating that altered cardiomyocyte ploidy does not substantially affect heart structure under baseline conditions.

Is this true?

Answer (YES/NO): YES